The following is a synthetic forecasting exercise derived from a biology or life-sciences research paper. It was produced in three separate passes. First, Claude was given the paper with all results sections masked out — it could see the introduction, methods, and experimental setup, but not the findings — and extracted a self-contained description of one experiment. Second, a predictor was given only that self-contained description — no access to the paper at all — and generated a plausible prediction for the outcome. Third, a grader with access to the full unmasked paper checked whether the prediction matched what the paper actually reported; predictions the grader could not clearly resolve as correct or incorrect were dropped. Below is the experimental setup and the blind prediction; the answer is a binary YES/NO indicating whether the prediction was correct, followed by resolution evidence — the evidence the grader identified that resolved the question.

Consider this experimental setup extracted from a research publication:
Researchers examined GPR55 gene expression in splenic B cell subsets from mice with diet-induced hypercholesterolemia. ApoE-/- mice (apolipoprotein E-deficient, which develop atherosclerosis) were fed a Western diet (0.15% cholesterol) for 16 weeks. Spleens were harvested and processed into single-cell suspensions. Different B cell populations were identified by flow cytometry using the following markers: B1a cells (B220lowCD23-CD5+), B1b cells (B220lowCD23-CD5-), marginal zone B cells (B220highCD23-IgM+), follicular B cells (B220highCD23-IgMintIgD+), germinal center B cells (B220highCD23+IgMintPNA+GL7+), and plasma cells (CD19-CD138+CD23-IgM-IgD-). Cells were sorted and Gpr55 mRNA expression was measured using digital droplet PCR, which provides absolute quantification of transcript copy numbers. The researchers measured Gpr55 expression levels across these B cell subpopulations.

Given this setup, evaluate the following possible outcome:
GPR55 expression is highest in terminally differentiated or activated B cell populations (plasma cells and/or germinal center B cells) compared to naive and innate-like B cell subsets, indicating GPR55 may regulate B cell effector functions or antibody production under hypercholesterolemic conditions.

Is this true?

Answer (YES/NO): YES